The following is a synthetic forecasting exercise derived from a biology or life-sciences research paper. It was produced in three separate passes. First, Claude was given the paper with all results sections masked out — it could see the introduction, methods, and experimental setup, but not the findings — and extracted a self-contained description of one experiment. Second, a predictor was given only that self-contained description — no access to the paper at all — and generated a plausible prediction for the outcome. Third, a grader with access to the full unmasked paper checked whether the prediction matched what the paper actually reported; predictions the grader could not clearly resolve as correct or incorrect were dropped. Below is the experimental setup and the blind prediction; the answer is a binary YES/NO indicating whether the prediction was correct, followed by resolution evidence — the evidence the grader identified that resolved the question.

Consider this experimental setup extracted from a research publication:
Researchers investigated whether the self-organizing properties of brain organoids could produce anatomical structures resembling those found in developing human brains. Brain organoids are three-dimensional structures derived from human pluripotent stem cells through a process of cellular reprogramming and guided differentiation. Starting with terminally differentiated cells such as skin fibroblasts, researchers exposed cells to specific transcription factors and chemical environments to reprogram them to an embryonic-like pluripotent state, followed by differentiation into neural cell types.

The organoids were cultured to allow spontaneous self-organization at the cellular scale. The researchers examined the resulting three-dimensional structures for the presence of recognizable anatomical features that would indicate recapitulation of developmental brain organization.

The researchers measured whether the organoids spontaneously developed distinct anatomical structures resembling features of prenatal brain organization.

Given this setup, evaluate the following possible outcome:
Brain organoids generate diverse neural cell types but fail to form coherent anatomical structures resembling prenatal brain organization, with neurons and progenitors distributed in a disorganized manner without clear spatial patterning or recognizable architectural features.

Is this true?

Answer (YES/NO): NO